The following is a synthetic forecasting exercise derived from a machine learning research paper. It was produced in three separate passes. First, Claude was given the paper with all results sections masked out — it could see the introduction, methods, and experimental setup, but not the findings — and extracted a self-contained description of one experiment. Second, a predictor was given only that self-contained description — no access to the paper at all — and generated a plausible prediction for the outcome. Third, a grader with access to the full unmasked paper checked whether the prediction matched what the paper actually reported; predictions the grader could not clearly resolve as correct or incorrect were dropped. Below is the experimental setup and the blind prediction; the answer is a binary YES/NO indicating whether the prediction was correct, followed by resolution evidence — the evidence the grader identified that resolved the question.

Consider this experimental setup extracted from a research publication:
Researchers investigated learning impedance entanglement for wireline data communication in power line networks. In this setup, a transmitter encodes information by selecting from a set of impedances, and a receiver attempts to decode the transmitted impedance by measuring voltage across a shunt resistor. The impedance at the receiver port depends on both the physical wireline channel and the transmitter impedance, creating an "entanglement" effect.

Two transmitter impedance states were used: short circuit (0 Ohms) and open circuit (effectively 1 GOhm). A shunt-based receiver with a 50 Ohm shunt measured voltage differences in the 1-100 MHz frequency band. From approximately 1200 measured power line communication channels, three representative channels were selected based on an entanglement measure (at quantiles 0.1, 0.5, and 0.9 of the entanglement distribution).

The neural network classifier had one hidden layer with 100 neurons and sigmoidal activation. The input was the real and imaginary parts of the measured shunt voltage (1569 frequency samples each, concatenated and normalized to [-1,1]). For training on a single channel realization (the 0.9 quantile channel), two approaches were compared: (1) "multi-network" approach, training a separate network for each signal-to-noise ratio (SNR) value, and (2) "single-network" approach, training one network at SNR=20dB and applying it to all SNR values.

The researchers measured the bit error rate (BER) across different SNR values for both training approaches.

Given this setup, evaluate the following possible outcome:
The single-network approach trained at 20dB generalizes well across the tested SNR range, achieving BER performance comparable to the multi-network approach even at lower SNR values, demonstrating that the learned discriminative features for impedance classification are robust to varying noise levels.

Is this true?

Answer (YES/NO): NO